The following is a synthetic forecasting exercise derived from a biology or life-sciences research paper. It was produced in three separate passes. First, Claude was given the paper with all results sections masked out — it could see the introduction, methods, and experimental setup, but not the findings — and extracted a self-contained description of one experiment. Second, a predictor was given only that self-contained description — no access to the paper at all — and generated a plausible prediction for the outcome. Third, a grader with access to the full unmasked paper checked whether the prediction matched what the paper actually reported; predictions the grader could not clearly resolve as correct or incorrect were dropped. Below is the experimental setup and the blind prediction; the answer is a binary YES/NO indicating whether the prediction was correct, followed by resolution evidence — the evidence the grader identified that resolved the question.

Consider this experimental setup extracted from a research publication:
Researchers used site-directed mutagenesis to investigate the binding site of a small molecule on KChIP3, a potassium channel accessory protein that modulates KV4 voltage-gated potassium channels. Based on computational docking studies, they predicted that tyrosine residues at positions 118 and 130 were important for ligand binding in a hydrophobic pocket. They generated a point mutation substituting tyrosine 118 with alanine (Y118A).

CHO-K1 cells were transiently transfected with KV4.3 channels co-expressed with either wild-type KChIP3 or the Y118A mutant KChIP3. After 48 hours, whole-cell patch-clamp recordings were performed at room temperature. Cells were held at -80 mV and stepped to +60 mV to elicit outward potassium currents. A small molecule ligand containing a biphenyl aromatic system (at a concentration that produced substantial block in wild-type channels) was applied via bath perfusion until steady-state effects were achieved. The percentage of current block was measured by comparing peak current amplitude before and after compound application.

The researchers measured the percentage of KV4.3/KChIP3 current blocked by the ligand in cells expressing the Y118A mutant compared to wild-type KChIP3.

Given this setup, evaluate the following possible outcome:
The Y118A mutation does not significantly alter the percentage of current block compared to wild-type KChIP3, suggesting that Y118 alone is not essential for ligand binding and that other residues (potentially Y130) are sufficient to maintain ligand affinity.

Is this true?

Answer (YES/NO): YES